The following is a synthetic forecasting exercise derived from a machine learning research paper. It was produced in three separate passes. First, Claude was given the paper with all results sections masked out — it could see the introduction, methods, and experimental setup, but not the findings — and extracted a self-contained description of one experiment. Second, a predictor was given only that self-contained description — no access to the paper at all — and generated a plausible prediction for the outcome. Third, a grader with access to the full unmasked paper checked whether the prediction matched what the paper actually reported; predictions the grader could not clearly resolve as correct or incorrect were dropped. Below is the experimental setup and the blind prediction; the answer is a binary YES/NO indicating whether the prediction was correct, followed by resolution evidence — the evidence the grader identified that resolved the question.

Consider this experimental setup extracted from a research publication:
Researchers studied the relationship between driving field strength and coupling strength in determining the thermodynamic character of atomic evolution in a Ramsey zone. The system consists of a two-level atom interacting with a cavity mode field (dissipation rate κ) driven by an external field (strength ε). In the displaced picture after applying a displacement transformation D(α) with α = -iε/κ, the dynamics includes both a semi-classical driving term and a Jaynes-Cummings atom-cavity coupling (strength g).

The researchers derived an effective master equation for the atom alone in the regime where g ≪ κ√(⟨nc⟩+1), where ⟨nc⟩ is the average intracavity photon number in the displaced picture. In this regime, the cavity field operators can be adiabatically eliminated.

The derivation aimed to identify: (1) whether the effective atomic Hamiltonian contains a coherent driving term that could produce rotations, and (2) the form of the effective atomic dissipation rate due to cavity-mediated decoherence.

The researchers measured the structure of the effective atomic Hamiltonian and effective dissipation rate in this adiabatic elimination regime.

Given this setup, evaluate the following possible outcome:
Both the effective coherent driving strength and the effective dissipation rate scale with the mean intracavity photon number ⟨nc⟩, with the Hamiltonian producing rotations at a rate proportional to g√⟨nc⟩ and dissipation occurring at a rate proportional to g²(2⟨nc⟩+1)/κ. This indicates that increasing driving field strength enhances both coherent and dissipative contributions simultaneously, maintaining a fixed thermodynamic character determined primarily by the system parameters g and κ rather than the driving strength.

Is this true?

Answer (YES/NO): NO